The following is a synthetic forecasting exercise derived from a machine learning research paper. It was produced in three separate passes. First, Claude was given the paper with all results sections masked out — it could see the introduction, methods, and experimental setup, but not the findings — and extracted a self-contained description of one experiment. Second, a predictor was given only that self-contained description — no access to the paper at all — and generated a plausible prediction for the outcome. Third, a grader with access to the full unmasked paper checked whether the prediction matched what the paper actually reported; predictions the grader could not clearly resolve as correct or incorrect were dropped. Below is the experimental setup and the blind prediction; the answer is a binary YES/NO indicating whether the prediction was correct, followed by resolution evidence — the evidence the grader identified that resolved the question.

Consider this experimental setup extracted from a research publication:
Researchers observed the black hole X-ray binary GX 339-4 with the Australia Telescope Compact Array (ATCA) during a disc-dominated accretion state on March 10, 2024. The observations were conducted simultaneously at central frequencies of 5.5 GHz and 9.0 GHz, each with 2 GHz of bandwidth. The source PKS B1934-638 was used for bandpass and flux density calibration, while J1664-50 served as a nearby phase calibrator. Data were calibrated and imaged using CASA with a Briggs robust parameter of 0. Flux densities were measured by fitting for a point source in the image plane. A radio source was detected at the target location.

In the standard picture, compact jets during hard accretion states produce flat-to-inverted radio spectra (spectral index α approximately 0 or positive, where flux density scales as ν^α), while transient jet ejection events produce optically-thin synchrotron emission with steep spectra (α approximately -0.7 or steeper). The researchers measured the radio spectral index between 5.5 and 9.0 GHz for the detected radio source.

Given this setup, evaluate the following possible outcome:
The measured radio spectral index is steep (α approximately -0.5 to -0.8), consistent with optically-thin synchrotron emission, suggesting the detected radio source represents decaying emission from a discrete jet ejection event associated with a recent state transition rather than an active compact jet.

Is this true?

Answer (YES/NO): NO